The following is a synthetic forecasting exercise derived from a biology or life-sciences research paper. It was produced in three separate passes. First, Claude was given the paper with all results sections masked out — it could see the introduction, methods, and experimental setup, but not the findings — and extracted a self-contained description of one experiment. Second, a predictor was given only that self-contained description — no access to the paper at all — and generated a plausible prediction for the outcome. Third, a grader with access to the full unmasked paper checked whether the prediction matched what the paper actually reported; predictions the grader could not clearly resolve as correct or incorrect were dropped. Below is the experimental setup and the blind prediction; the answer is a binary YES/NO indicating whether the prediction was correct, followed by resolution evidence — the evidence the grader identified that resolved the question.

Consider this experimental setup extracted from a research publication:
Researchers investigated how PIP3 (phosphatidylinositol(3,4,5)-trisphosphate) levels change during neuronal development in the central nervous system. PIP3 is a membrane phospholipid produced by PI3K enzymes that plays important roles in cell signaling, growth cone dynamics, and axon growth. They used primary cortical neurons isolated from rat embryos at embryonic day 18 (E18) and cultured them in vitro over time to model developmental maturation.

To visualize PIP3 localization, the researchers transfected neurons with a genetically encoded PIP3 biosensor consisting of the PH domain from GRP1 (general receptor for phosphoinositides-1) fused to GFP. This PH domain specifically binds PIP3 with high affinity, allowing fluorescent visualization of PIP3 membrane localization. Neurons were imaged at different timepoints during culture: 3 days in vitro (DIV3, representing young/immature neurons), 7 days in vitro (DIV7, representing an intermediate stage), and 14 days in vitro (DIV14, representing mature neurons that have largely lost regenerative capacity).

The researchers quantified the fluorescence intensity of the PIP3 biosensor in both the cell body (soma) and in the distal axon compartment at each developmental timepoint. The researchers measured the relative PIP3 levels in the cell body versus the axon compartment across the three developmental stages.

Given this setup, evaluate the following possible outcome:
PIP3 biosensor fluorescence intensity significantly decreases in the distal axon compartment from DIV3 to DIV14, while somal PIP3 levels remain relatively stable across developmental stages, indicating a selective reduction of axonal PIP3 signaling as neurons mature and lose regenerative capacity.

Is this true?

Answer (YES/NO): NO